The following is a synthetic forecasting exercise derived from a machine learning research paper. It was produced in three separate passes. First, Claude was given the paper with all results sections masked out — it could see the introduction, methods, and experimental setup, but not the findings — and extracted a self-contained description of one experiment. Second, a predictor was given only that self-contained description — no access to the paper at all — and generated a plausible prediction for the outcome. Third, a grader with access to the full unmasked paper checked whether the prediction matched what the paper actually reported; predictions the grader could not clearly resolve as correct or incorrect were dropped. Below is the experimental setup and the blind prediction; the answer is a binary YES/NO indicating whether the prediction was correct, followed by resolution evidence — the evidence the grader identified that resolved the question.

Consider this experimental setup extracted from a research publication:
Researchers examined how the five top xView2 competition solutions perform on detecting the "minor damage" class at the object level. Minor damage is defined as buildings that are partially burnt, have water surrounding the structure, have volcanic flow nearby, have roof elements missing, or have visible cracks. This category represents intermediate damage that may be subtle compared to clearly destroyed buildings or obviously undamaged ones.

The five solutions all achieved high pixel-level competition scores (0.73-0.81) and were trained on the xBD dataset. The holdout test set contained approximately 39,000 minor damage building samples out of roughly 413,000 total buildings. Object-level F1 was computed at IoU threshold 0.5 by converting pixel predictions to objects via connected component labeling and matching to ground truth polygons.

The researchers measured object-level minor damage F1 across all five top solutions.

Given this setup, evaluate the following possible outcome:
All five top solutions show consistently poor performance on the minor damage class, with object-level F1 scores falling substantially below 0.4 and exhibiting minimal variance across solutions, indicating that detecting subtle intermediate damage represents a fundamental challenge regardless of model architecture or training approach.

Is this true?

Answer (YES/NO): YES